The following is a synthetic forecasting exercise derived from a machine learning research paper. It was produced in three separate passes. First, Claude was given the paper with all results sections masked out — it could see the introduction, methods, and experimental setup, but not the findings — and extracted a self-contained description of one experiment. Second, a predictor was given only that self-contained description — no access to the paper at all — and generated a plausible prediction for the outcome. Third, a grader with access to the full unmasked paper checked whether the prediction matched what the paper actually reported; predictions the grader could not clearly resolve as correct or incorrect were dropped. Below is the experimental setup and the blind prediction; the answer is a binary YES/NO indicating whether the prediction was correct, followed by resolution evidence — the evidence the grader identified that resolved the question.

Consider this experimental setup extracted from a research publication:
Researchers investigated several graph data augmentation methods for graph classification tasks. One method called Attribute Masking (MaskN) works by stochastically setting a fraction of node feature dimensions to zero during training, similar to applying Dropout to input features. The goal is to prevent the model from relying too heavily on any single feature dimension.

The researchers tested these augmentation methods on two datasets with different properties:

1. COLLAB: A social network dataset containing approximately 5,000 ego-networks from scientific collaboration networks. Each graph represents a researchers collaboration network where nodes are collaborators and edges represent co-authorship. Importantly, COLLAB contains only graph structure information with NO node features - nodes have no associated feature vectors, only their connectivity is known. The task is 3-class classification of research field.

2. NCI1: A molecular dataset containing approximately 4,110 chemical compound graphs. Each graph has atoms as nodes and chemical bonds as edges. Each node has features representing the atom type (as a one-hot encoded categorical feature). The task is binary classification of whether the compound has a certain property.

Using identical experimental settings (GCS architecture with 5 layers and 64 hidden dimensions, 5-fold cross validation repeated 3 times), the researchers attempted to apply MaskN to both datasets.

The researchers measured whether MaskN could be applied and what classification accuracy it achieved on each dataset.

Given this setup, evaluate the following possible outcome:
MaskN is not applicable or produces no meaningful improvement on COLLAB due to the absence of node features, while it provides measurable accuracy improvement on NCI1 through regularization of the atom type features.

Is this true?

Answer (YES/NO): YES